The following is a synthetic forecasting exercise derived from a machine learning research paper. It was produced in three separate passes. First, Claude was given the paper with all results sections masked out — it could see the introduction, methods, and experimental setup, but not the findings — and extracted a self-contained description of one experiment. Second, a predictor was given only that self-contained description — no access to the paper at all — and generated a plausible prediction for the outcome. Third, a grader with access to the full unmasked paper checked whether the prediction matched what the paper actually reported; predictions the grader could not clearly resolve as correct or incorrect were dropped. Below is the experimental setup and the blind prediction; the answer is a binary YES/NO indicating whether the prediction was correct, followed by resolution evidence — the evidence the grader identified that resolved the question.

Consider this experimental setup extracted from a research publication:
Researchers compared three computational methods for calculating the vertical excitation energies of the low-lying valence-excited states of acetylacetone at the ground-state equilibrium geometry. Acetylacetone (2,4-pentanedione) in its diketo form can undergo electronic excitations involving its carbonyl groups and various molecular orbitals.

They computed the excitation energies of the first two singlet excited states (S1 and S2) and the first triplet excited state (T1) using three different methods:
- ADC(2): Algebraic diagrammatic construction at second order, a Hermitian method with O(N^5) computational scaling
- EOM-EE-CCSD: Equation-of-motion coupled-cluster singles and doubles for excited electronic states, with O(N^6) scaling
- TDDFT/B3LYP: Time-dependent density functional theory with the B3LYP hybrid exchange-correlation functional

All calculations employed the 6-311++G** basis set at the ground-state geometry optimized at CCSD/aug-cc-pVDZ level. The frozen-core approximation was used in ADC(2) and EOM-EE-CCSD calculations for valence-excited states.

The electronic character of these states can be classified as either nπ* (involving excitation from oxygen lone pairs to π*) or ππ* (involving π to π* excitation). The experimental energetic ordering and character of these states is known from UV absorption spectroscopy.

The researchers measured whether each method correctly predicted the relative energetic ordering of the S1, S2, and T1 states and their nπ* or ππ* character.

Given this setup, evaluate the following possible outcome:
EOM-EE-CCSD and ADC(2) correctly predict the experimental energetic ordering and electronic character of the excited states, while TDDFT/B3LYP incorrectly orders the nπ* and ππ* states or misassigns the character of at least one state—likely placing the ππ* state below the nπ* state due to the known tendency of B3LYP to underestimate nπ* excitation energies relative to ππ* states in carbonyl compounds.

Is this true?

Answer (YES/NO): NO